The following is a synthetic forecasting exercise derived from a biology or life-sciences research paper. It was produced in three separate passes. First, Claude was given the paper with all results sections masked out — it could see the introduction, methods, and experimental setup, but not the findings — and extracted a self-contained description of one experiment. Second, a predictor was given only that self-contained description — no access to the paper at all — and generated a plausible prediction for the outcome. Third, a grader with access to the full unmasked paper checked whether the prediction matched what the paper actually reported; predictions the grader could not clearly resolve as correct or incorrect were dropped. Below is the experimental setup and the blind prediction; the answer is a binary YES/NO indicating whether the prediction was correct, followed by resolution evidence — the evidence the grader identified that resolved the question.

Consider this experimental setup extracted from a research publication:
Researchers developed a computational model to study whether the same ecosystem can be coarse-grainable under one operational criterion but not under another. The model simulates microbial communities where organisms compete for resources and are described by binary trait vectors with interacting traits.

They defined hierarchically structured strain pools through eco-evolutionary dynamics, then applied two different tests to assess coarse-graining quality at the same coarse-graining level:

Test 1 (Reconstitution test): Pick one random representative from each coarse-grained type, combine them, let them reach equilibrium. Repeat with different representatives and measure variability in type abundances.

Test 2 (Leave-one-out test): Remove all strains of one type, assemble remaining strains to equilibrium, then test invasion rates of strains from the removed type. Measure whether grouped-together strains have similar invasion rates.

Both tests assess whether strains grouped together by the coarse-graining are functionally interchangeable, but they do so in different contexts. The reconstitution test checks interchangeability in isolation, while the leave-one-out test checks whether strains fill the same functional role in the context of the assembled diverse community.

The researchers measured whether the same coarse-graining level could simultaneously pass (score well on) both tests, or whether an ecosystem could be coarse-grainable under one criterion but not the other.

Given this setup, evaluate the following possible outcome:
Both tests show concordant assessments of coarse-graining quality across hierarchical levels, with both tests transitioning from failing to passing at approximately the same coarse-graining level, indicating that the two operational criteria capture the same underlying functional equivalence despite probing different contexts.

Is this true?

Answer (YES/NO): NO